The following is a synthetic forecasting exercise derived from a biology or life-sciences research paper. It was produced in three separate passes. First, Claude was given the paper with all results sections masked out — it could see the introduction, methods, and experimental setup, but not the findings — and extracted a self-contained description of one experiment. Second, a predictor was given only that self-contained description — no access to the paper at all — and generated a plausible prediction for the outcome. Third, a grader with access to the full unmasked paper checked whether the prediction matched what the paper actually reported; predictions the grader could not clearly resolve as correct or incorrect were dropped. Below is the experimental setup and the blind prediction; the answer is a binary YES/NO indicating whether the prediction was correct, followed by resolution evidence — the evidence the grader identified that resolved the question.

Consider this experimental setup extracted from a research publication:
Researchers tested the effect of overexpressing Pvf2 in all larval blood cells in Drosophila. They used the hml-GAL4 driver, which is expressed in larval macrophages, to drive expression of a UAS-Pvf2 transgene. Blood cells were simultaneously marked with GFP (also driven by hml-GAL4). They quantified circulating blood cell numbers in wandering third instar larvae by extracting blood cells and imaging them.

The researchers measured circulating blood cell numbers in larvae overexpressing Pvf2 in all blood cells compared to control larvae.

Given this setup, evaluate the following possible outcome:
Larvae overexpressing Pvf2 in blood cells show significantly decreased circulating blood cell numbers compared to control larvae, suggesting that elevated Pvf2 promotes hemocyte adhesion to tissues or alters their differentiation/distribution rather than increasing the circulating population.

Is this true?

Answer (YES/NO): NO